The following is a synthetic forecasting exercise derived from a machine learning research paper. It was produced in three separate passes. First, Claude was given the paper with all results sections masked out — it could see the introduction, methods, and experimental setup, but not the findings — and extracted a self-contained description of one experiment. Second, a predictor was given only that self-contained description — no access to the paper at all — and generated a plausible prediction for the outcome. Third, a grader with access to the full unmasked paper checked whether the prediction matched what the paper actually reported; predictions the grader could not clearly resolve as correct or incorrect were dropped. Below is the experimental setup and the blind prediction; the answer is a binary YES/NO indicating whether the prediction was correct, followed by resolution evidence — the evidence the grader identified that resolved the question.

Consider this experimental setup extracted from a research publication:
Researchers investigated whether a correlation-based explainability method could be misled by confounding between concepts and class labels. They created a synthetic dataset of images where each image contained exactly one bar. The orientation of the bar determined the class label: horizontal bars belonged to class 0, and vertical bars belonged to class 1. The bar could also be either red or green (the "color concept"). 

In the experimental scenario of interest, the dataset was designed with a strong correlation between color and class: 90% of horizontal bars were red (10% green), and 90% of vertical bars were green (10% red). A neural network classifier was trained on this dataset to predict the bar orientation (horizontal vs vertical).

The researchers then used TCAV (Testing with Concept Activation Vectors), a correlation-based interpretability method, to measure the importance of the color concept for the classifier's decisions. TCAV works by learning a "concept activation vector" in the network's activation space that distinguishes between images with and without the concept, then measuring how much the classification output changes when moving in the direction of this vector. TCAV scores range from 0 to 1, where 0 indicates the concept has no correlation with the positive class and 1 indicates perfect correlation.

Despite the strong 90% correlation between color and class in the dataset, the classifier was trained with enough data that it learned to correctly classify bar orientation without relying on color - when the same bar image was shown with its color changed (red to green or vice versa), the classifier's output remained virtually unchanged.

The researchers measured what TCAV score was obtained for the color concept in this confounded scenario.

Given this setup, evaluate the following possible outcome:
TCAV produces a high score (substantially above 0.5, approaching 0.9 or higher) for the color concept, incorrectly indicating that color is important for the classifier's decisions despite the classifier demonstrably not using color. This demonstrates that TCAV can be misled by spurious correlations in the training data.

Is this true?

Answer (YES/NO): YES